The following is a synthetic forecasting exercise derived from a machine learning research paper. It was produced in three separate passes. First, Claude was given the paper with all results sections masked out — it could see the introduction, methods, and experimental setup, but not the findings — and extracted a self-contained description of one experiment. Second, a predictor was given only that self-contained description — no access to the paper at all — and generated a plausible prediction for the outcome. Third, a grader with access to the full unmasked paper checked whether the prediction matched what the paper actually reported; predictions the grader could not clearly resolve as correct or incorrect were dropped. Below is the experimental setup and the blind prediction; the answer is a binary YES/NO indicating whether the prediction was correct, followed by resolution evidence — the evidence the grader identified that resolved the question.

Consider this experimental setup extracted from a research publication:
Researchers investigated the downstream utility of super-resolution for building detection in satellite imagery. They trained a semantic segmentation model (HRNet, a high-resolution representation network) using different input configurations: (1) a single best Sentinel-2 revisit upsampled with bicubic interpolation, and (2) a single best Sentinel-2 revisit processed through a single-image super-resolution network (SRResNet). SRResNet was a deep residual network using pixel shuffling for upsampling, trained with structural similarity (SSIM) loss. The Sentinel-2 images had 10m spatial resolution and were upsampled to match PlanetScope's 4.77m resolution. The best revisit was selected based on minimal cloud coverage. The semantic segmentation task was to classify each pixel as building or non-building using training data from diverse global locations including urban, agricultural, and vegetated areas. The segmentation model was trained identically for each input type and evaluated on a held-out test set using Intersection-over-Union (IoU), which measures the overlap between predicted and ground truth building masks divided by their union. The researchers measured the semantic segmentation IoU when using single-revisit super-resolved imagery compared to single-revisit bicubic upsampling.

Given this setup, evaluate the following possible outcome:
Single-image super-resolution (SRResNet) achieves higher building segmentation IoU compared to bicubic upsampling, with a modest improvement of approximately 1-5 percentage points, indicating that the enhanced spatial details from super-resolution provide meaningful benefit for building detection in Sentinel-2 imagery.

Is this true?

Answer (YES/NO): NO